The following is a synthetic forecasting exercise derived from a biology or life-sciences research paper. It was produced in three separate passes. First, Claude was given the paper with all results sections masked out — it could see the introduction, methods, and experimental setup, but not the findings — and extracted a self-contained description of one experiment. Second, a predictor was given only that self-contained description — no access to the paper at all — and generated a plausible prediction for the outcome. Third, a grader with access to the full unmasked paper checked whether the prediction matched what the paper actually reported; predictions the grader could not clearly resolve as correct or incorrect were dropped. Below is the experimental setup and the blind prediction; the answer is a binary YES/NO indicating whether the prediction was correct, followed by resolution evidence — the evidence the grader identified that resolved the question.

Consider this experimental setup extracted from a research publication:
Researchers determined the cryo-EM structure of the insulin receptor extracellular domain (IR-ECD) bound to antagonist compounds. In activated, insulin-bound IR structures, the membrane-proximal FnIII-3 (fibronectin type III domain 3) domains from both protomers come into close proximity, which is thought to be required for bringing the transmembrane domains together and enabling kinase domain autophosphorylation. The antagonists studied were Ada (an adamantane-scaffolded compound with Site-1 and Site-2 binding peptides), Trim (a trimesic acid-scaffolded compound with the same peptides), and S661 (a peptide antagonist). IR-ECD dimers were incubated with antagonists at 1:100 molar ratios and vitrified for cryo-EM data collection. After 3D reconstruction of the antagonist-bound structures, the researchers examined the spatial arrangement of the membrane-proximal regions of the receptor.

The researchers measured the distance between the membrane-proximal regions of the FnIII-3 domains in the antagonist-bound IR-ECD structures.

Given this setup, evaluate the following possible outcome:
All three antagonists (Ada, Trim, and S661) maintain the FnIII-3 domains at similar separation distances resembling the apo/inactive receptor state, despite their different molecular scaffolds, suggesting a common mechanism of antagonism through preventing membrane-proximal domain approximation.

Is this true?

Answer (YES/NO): YES